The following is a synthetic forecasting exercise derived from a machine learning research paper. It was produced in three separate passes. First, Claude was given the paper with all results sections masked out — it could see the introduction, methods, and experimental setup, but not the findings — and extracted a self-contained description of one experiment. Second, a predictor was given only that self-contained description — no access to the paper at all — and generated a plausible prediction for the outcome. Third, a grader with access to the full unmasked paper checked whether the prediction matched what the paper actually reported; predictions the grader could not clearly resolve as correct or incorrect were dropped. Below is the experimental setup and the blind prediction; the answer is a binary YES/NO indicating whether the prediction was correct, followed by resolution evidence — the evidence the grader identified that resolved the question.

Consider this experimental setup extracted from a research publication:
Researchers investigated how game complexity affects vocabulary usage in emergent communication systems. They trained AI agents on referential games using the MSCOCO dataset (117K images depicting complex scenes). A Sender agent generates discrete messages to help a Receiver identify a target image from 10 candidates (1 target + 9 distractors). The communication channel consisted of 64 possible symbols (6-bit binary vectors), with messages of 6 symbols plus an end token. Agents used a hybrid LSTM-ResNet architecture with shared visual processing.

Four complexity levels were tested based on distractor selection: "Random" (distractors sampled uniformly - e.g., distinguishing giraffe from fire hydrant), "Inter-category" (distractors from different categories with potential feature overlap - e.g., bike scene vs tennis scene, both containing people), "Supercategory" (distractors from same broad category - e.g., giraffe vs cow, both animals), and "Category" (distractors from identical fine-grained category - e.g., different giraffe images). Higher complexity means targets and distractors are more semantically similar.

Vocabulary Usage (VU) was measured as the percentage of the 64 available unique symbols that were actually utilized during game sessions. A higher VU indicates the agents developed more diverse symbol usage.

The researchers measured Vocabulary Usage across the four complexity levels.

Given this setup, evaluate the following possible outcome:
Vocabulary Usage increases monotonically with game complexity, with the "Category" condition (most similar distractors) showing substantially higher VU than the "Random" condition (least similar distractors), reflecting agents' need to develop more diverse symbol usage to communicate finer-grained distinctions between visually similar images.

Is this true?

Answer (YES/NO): NO